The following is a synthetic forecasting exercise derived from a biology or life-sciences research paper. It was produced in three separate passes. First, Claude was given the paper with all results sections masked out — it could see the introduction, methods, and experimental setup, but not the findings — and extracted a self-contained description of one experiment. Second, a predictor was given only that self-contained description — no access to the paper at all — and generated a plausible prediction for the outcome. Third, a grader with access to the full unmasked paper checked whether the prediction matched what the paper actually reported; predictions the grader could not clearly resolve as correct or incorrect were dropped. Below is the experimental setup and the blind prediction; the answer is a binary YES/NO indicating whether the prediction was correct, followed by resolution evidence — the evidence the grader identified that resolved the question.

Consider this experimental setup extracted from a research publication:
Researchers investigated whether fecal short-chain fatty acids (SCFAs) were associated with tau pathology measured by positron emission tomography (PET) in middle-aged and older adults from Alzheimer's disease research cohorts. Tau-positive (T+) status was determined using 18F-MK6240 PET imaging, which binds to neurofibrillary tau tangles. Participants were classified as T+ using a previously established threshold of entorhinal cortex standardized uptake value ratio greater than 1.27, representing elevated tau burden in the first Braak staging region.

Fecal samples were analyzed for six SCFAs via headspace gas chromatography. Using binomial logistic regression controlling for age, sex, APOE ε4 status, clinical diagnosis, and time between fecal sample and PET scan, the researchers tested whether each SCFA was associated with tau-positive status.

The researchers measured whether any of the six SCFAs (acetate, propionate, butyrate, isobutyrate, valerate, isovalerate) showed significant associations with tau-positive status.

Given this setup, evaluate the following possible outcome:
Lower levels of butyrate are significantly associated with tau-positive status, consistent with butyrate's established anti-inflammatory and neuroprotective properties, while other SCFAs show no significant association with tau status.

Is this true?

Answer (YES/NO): NO